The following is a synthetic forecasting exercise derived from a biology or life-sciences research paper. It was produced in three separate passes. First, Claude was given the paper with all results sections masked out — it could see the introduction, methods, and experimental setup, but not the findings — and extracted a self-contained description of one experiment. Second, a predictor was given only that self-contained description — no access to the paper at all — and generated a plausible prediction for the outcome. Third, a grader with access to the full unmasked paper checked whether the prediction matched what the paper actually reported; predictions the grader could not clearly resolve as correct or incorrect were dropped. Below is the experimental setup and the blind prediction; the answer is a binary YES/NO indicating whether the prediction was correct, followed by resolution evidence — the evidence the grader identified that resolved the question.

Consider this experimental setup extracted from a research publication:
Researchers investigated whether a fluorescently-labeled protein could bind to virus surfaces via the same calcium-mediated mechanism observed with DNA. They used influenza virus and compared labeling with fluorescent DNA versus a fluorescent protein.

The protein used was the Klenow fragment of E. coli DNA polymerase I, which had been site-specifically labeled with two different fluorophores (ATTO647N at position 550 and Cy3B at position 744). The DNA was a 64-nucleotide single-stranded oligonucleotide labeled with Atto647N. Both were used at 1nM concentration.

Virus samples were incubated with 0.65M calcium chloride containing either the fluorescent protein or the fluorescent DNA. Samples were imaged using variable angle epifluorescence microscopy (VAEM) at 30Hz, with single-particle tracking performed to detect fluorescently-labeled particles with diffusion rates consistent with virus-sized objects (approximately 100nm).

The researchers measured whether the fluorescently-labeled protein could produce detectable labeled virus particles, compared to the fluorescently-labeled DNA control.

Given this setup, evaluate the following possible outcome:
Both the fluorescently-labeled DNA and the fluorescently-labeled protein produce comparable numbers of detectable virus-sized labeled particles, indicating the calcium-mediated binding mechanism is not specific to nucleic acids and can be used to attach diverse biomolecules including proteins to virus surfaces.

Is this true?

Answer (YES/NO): NO